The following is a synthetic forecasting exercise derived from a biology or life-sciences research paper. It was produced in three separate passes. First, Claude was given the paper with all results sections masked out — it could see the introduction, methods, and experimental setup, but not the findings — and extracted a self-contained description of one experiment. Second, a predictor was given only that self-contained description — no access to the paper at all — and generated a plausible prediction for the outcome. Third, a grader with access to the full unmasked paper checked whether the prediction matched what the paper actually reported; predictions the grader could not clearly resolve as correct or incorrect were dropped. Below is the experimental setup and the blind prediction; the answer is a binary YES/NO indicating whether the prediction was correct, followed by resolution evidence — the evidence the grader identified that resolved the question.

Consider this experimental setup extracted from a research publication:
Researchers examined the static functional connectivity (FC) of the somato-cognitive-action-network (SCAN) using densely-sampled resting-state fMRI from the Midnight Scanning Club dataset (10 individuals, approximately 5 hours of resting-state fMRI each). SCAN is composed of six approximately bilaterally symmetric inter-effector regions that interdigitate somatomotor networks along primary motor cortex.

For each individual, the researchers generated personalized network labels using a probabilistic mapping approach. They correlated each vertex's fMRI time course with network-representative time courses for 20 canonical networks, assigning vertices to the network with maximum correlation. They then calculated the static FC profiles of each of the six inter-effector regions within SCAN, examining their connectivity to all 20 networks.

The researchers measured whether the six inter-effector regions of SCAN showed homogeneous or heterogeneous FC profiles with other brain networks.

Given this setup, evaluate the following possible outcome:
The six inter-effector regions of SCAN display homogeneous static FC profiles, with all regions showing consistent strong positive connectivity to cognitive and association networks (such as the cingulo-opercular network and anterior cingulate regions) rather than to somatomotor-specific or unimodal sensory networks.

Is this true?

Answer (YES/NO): NO